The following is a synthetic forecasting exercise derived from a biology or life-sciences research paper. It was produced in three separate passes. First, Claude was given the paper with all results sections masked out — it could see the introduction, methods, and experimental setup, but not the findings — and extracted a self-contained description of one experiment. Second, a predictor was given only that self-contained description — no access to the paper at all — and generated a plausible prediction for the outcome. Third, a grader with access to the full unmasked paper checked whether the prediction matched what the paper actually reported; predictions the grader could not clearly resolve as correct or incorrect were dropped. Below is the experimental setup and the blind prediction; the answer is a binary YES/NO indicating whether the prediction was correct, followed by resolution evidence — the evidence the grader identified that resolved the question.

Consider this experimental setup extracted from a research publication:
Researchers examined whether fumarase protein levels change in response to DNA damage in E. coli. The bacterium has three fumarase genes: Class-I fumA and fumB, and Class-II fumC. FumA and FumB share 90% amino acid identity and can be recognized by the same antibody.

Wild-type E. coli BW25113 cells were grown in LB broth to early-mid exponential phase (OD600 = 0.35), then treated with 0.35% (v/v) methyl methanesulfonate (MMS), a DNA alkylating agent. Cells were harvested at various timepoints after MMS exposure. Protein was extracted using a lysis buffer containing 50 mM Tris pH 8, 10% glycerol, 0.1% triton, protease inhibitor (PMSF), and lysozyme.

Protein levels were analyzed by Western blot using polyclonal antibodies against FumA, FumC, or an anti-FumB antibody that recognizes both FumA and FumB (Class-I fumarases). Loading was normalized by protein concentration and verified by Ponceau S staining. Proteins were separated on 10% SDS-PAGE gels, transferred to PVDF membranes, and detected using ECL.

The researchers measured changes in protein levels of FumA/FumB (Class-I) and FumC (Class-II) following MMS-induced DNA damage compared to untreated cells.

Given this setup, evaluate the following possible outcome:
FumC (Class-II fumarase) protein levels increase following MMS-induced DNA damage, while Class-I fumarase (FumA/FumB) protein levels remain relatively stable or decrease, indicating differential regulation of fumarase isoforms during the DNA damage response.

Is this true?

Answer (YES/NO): YES